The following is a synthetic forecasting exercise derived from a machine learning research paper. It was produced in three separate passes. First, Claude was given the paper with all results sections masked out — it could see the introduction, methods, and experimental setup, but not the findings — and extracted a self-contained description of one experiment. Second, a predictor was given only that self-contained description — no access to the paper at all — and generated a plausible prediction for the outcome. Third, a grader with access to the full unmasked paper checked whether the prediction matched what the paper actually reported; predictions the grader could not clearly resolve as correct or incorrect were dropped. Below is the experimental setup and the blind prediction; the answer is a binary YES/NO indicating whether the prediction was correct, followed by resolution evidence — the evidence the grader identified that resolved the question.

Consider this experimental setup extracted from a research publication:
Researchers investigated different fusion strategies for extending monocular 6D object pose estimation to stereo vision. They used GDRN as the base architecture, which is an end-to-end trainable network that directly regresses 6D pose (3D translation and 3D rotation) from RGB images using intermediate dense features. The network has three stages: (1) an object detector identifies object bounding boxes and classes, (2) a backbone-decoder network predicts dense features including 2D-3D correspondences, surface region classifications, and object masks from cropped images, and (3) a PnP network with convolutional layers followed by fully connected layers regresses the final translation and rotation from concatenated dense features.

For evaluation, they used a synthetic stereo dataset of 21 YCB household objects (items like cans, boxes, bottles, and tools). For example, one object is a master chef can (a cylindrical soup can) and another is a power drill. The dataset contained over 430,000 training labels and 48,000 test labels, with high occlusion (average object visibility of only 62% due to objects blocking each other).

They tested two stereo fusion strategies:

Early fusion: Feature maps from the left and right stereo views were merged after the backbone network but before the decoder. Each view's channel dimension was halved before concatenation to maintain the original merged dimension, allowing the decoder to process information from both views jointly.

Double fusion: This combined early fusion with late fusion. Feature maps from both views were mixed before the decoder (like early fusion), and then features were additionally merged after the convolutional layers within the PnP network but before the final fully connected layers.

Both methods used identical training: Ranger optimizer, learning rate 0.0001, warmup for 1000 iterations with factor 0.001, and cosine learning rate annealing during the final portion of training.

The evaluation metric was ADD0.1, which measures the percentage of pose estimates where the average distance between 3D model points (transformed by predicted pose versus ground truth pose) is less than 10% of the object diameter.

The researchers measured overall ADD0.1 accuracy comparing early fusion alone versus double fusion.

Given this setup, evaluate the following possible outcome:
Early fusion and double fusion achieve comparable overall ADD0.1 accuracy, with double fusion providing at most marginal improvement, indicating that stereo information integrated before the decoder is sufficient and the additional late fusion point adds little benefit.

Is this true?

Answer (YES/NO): YES